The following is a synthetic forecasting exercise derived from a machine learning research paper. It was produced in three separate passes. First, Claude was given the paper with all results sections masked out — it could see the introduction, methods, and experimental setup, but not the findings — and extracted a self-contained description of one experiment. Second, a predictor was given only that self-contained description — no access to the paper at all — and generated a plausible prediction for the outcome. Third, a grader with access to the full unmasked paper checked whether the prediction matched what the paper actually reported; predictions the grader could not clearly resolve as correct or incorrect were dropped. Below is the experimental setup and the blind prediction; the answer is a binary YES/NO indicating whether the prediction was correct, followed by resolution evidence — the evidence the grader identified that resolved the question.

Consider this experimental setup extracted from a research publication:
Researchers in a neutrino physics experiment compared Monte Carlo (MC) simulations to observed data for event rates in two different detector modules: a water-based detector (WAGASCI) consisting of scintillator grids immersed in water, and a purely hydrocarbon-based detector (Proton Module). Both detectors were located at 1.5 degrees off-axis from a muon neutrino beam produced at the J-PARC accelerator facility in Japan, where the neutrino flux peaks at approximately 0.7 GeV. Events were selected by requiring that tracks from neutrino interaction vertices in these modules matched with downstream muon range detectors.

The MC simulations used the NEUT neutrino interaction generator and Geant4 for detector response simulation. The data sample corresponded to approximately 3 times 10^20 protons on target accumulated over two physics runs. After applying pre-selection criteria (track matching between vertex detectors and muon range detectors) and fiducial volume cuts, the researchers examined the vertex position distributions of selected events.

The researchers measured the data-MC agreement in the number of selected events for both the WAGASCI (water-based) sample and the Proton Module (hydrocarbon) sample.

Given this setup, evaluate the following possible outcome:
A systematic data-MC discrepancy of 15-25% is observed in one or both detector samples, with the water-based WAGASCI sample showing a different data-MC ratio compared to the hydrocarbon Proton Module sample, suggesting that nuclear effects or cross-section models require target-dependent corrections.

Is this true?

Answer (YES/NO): NO